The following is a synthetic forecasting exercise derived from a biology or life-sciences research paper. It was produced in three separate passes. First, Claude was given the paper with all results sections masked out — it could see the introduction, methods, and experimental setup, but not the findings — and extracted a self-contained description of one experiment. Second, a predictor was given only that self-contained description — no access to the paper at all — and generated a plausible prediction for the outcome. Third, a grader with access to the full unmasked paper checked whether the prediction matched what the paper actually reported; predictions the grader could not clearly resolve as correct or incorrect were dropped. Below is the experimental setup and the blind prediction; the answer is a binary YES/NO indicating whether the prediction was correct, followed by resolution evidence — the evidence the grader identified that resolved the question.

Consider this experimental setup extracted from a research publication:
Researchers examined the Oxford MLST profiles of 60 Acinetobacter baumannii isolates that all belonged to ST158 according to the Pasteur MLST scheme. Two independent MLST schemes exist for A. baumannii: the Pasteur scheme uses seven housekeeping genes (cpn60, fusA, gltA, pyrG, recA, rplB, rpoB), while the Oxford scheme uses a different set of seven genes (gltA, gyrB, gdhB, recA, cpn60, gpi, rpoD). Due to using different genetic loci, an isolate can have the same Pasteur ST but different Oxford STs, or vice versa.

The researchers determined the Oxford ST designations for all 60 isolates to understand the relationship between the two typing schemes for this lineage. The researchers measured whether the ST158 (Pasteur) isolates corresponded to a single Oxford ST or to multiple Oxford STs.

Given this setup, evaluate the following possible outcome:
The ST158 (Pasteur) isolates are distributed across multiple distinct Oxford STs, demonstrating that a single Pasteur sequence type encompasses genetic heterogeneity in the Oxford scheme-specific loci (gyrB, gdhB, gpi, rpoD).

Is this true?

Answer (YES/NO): NO